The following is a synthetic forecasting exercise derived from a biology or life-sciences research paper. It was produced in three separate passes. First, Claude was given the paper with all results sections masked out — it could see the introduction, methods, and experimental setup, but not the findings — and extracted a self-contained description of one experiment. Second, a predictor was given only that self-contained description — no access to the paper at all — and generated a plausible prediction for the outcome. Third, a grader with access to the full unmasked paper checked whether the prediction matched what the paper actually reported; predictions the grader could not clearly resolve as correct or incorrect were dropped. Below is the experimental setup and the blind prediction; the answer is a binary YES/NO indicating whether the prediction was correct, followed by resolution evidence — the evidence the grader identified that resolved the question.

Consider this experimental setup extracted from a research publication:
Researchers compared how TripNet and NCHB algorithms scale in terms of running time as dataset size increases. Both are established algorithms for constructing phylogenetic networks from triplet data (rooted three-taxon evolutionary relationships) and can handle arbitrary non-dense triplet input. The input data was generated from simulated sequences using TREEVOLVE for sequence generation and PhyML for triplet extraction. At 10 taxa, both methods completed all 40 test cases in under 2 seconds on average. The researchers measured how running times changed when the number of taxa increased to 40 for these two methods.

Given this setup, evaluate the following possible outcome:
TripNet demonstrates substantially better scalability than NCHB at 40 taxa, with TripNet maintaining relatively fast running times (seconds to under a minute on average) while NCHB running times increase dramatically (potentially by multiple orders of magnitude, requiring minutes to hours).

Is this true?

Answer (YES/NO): NO